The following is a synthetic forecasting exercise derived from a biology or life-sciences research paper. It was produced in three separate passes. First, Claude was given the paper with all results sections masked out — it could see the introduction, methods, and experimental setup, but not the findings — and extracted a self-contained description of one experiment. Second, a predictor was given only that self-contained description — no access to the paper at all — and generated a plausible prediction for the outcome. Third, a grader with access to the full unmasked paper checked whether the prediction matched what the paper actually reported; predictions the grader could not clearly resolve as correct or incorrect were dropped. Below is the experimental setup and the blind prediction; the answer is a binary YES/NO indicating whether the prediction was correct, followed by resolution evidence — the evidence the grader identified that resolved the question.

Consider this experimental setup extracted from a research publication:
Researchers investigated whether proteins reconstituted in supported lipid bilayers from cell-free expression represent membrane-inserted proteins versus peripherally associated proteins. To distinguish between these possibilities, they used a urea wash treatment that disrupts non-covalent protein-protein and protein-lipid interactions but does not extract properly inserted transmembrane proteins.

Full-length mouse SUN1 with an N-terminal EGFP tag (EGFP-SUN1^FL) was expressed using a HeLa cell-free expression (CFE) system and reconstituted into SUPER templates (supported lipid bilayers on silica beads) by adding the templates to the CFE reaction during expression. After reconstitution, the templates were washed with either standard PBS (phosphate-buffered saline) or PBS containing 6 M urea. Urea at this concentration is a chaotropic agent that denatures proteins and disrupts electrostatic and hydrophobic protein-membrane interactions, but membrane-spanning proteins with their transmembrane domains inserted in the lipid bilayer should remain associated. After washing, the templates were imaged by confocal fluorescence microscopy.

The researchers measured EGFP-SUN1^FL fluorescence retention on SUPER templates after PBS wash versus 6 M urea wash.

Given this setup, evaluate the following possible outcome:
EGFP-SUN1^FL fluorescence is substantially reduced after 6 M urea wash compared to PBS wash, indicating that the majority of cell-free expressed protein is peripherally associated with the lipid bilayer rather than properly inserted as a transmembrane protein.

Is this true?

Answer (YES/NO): NO